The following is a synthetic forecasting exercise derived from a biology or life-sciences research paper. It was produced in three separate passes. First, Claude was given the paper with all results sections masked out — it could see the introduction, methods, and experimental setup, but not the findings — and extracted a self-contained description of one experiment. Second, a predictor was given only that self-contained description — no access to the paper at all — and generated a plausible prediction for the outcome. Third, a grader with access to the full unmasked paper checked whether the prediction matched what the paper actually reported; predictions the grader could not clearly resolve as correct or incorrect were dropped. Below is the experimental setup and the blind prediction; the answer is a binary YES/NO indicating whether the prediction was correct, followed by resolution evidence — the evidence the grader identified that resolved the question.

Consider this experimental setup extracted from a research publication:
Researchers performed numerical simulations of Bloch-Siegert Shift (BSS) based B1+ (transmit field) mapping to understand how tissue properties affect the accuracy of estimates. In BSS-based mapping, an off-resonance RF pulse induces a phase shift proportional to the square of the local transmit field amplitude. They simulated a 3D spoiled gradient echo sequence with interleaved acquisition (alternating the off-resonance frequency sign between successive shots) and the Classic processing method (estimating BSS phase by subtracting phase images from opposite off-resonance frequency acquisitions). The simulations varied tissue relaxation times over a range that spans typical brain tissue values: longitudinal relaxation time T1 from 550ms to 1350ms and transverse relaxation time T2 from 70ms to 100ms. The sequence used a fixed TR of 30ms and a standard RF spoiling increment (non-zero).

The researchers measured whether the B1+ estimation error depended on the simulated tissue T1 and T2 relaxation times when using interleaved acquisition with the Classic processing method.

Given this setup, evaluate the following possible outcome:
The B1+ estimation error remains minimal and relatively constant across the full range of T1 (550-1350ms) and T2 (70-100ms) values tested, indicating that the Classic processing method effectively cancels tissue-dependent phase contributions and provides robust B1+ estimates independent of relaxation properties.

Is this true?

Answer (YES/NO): NO